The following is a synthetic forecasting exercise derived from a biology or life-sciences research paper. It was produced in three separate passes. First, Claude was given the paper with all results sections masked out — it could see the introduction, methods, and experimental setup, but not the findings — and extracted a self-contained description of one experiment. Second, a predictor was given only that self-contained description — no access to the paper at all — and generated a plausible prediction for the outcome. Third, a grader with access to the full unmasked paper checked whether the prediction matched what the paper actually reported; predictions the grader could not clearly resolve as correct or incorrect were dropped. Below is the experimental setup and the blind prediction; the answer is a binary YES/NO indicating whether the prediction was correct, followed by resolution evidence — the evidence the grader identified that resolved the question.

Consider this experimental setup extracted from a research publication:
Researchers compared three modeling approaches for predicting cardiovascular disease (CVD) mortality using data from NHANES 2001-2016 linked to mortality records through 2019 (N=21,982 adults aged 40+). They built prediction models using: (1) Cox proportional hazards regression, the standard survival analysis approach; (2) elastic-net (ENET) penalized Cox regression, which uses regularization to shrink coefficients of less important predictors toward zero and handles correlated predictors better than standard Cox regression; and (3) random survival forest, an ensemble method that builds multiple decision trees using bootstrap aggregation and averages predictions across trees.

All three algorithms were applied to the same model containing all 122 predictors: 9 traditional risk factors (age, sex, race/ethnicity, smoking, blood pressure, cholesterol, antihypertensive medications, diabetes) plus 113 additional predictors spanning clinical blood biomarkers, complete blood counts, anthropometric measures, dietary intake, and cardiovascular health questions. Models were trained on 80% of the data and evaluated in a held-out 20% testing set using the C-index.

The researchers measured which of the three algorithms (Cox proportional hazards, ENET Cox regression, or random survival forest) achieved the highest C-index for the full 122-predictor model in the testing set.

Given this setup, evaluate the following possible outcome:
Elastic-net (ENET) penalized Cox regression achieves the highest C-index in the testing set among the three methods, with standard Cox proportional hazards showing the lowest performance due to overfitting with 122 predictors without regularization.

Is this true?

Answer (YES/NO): NO